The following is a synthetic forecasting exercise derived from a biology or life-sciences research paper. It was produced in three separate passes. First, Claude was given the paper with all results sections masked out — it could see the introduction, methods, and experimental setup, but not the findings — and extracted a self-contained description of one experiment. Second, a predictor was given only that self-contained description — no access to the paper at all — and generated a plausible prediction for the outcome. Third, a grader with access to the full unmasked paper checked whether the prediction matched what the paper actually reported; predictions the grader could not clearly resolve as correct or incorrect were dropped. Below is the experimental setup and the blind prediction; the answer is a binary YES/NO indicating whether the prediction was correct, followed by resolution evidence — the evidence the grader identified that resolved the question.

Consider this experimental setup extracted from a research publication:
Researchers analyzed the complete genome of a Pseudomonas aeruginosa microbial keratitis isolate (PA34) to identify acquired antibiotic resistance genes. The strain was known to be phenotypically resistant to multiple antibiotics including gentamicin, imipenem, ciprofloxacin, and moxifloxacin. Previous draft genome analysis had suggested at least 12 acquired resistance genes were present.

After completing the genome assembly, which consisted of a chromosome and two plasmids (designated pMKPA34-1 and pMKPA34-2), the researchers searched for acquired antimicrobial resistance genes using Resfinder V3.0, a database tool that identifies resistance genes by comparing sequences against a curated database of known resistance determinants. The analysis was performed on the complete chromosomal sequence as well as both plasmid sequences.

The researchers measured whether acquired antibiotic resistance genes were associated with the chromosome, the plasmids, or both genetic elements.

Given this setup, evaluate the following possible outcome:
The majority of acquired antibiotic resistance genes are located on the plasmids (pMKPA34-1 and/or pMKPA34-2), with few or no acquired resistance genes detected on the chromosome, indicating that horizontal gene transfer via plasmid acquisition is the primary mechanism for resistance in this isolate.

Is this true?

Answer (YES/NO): YES